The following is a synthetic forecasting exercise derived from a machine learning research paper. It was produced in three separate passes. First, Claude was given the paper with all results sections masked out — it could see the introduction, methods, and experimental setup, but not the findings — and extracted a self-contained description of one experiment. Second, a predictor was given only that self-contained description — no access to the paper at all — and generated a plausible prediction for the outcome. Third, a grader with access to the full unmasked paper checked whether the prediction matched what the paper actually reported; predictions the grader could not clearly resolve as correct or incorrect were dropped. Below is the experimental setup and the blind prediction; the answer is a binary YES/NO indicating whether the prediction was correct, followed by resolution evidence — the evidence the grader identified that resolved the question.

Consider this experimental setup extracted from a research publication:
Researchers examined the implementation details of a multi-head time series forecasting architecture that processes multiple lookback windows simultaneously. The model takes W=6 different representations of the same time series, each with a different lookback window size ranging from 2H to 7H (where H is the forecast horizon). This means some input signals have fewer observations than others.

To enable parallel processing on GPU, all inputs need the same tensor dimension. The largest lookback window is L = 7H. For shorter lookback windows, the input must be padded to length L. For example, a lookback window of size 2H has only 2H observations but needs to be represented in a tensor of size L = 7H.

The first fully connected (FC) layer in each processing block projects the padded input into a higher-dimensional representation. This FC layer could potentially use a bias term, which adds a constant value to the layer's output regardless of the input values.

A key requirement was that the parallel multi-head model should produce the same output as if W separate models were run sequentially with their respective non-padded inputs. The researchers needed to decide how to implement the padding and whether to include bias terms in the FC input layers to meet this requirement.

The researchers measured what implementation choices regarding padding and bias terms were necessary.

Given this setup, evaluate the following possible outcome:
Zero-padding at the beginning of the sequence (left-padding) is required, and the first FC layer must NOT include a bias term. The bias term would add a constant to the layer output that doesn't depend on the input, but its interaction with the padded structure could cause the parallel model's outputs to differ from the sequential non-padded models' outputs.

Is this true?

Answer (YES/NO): YES